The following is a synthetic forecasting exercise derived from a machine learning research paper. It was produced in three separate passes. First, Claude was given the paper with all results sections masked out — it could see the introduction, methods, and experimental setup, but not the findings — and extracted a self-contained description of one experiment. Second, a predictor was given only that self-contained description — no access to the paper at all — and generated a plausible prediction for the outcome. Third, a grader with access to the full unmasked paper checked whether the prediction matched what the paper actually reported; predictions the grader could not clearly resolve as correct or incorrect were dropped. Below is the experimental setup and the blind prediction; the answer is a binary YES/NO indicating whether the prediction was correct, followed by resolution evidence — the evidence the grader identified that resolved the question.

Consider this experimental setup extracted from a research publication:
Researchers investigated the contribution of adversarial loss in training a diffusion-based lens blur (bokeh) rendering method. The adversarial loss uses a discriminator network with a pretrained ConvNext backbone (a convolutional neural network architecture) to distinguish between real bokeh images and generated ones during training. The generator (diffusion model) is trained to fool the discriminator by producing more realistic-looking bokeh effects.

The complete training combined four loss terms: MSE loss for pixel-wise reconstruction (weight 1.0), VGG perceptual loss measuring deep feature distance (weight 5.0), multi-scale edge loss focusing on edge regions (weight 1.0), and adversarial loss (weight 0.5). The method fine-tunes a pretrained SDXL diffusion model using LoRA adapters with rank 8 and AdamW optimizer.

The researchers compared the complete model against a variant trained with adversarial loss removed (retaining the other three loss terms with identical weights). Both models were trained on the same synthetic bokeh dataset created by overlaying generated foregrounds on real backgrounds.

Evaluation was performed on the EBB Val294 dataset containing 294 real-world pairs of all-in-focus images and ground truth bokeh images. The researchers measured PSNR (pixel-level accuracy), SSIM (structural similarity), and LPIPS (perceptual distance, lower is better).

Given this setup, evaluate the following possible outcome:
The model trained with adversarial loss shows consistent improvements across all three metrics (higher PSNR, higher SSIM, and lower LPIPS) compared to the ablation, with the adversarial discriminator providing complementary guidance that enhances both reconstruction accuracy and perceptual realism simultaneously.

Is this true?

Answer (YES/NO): YES